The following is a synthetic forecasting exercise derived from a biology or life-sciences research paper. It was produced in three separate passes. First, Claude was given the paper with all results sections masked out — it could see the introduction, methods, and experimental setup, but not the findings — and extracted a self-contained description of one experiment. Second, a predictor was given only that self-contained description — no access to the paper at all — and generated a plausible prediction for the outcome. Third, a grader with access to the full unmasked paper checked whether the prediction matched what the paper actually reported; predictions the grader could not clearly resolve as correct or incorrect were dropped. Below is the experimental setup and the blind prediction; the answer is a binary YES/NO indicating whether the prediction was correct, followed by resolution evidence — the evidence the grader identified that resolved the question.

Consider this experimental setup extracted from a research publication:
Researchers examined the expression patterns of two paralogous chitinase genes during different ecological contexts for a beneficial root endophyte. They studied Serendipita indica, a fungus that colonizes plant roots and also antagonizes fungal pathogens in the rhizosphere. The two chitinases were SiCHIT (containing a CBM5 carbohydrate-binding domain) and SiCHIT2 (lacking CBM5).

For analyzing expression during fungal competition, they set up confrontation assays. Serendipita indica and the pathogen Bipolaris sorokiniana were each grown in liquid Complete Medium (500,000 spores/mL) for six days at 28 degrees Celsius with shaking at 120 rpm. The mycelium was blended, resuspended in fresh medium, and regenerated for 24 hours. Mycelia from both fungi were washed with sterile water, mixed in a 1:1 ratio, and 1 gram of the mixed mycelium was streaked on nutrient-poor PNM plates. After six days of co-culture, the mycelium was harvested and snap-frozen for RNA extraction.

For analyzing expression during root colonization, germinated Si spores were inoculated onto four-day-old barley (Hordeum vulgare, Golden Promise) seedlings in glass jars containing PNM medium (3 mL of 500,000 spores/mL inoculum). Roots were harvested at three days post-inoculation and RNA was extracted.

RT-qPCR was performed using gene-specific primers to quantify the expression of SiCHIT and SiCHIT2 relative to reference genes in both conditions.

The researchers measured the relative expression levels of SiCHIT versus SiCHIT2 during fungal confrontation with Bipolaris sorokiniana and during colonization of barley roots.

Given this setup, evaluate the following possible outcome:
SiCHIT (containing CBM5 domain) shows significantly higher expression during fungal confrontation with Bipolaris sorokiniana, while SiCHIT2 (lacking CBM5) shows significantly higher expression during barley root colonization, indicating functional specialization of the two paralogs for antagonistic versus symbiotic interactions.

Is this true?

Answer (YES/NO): YES